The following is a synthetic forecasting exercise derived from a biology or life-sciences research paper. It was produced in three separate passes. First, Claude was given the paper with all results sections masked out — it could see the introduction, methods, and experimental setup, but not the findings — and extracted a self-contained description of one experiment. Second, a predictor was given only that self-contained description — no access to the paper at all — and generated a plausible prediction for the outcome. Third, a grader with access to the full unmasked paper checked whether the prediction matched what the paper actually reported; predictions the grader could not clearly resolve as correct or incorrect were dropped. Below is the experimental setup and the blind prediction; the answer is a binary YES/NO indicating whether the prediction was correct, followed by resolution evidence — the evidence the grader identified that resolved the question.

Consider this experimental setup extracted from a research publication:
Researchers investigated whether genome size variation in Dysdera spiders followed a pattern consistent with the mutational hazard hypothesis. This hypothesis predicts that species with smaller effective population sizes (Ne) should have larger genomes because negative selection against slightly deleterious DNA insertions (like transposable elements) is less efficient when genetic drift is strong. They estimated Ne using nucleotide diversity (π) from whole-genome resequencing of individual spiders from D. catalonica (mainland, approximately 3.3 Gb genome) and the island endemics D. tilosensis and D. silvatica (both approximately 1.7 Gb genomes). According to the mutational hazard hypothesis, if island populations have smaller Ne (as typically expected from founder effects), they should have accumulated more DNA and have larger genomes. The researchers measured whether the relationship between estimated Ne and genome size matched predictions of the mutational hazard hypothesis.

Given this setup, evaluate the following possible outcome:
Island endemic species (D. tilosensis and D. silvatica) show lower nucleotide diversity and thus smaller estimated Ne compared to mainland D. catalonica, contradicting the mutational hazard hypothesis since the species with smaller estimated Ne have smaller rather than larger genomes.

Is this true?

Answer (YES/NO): NO